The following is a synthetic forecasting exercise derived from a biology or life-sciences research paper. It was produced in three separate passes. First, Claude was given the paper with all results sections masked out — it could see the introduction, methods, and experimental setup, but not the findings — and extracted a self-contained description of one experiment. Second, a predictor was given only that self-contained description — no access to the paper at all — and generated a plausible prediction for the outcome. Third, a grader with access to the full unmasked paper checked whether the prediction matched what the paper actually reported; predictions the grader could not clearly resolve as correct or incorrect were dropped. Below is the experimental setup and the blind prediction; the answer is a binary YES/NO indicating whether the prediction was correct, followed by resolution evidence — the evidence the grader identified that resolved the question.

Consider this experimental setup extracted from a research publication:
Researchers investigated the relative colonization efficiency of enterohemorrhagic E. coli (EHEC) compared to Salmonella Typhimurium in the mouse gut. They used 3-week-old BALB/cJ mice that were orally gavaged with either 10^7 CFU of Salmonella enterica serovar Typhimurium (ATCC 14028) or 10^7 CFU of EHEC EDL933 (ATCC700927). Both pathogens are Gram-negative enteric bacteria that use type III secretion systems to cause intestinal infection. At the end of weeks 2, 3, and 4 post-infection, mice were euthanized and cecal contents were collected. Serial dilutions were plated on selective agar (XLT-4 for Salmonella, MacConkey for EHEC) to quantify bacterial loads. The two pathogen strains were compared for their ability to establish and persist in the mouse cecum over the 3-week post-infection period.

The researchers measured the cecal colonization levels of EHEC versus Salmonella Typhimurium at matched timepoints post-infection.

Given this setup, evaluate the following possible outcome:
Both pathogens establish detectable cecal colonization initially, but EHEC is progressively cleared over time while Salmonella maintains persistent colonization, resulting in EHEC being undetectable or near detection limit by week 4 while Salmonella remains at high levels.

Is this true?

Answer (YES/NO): NO